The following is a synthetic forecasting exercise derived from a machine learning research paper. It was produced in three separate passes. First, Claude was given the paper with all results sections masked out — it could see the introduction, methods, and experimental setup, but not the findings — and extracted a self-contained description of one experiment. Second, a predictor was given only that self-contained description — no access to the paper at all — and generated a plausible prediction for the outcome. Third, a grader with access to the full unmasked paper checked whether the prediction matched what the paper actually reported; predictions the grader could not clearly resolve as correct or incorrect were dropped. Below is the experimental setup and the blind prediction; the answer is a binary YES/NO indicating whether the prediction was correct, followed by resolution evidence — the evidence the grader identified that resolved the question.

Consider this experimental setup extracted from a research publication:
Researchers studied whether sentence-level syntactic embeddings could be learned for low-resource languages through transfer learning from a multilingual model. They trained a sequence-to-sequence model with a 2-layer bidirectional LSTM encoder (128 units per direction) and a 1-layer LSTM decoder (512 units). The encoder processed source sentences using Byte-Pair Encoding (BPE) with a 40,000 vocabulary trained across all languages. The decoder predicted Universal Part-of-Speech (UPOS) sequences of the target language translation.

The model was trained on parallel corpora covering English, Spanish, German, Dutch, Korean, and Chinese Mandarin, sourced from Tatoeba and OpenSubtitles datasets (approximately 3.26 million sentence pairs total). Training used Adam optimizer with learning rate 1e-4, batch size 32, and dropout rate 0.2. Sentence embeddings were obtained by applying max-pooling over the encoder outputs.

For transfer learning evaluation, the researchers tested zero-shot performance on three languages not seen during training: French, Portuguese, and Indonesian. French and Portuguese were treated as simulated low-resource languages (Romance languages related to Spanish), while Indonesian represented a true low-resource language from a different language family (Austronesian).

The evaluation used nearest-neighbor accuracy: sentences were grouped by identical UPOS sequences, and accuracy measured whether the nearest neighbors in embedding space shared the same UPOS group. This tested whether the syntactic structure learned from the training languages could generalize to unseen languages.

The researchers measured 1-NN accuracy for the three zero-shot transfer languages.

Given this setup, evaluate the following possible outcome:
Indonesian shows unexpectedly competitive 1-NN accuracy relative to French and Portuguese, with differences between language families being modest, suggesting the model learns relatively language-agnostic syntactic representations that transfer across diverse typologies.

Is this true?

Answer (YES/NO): NO